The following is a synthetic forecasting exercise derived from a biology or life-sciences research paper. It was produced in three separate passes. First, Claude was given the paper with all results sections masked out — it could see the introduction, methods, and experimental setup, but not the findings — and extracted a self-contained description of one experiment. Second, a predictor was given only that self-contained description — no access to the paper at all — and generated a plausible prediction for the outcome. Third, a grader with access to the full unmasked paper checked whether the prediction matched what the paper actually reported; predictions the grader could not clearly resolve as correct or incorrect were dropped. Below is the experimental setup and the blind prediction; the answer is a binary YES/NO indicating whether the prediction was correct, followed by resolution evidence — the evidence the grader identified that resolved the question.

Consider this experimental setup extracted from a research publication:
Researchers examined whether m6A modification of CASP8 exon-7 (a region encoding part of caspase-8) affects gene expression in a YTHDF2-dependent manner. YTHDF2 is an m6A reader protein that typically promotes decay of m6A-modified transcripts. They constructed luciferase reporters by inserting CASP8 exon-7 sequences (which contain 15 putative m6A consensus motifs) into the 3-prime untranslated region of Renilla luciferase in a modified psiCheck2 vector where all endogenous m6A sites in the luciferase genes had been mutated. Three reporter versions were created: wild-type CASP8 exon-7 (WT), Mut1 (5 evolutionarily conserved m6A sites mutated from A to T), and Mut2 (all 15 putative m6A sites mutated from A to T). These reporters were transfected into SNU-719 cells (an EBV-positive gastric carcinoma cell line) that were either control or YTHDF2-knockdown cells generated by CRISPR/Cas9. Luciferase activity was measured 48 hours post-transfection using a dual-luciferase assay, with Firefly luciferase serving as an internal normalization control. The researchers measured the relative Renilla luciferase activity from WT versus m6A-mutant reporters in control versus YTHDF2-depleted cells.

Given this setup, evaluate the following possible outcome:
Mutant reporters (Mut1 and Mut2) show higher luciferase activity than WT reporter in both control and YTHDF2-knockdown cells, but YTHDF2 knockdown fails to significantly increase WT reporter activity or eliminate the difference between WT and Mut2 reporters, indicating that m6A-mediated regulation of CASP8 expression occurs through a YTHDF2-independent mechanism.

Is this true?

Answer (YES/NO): NO